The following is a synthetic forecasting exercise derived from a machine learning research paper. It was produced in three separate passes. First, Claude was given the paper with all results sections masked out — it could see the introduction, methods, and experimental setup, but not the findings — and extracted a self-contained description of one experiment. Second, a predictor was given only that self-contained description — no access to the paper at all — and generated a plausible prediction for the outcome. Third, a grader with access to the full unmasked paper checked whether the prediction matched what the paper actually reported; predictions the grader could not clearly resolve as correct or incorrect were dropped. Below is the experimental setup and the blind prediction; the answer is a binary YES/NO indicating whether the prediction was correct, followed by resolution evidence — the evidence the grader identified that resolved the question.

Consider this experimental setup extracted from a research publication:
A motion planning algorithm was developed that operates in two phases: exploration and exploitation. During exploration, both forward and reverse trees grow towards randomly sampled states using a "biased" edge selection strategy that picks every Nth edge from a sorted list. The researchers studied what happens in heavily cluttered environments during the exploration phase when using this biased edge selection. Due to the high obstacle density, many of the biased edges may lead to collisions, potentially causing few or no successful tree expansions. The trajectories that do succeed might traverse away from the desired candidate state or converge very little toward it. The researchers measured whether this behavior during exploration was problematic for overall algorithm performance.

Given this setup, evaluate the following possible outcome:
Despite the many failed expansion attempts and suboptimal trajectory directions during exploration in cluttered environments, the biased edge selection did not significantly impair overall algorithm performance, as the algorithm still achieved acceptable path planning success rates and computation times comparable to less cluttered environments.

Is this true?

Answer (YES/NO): NO